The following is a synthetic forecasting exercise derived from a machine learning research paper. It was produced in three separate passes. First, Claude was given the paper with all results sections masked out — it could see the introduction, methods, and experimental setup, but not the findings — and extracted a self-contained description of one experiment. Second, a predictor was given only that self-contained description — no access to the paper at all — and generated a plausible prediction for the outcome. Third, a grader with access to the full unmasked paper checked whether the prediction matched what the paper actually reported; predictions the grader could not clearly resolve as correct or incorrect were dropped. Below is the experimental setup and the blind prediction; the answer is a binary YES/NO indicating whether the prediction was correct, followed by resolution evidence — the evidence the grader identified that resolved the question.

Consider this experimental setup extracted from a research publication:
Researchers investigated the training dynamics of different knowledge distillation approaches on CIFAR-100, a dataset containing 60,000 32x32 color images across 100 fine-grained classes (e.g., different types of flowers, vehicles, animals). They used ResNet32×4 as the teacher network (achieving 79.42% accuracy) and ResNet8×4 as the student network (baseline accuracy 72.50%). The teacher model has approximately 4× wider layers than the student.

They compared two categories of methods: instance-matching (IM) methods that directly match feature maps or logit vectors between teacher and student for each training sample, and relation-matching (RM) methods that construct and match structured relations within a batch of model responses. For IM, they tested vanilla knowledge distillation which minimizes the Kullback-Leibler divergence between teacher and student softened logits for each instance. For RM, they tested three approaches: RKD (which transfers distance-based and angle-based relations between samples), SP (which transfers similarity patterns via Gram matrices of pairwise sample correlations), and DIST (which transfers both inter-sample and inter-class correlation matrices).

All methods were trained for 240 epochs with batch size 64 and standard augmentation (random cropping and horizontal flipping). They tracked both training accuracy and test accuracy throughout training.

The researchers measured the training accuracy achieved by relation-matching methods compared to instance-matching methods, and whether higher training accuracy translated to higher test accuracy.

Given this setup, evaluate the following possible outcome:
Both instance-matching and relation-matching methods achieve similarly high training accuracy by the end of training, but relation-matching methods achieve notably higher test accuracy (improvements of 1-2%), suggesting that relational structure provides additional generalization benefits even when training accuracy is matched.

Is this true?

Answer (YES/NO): NO